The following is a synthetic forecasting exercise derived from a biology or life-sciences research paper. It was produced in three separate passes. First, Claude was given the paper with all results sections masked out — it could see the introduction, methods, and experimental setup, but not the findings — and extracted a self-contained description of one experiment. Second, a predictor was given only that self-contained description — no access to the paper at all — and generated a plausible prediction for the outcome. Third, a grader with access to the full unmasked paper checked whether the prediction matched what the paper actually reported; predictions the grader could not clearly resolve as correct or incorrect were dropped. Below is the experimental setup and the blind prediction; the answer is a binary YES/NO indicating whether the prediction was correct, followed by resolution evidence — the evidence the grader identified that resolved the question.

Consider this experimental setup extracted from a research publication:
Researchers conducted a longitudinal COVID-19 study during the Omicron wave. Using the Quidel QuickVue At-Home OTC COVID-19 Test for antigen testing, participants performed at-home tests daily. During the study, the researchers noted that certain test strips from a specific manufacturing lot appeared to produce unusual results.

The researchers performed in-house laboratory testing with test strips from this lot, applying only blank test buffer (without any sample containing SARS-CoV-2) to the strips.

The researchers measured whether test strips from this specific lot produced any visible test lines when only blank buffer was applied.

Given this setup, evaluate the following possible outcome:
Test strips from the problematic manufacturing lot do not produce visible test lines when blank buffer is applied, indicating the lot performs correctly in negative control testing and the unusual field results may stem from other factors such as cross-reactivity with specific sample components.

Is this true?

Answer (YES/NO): NO